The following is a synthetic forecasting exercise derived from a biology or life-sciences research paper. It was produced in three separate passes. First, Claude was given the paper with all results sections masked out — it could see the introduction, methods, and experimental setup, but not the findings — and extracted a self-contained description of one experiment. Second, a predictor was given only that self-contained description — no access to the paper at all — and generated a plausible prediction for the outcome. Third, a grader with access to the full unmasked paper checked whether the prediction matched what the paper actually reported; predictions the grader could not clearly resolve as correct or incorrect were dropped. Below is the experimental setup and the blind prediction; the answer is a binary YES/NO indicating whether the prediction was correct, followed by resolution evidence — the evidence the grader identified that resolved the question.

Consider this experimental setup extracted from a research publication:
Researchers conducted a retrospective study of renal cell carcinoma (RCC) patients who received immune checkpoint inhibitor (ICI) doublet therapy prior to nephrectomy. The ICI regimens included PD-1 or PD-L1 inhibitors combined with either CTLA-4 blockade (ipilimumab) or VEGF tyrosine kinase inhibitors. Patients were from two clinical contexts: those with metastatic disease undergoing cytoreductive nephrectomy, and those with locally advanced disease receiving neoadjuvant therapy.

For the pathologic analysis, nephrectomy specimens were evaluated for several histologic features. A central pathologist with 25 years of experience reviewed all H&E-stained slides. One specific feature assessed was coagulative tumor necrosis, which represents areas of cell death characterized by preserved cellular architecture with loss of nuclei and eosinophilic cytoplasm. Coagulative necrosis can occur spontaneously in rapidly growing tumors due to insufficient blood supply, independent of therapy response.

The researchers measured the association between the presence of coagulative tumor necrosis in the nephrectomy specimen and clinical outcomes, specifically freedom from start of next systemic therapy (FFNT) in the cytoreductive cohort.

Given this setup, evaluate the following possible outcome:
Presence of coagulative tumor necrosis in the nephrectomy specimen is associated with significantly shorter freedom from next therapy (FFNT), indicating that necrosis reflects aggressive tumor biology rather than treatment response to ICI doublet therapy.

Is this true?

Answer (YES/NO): NO